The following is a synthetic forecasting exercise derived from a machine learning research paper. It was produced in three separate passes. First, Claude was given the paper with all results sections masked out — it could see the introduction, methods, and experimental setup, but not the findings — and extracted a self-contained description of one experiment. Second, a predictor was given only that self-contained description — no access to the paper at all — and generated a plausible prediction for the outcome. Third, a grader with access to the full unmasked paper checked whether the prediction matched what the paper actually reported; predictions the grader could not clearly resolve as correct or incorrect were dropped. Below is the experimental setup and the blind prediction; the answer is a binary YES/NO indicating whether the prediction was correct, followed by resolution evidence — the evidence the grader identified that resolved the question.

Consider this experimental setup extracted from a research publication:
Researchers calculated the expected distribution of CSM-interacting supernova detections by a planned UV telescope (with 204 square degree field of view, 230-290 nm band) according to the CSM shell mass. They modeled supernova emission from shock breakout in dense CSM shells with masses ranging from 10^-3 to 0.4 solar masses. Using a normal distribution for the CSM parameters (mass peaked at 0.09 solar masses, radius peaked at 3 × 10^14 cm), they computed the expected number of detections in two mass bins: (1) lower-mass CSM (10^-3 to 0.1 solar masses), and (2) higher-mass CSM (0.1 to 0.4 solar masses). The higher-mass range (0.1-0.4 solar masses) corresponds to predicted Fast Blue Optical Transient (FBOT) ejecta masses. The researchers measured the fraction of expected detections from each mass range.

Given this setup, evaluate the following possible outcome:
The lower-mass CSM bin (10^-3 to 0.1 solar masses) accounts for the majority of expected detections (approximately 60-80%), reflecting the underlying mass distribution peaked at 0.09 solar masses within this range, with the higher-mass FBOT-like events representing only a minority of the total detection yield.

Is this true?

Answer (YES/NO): NO